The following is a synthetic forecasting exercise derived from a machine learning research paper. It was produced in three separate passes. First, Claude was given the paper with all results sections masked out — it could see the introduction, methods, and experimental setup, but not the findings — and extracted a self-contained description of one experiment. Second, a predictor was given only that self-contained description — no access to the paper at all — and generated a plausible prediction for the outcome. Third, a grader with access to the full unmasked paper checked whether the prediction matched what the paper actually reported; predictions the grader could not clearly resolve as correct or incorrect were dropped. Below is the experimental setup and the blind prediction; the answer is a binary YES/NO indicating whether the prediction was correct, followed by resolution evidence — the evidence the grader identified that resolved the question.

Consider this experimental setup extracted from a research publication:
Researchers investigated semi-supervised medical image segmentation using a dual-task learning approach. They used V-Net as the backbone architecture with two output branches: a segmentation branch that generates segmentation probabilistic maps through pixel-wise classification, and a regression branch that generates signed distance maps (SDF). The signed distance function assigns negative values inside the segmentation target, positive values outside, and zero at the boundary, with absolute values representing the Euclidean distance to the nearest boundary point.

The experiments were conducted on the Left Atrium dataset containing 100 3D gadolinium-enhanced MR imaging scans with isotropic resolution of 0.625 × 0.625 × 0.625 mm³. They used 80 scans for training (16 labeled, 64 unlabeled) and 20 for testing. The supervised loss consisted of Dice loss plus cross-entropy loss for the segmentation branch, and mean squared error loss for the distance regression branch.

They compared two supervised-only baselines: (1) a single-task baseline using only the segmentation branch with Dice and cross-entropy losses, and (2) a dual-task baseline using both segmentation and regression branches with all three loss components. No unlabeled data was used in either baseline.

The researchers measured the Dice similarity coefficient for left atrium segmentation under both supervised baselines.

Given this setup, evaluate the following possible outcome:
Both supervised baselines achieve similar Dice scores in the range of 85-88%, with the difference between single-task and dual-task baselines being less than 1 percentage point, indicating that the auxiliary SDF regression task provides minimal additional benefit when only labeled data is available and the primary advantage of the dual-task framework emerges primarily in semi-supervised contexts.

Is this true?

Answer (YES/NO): NO